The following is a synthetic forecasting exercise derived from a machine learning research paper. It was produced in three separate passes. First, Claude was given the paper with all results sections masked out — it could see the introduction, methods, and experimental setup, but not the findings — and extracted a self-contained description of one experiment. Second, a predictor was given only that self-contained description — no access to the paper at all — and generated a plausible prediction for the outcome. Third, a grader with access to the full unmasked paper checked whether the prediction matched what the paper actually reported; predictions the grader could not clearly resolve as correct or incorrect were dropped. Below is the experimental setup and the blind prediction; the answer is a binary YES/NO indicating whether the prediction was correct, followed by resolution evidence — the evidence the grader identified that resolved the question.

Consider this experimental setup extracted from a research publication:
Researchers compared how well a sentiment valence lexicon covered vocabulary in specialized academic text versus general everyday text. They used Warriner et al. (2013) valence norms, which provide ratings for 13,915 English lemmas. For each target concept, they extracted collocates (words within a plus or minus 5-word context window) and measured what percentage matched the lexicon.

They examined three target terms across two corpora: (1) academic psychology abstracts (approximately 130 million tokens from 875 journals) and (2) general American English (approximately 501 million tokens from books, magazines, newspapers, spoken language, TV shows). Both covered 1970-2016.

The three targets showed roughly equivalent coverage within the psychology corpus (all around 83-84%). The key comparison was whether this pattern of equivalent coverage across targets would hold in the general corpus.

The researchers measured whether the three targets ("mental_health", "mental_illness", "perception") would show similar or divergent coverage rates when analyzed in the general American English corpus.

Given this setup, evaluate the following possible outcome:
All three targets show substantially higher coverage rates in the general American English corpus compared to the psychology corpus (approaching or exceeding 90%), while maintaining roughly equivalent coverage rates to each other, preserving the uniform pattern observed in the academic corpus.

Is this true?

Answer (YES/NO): NO